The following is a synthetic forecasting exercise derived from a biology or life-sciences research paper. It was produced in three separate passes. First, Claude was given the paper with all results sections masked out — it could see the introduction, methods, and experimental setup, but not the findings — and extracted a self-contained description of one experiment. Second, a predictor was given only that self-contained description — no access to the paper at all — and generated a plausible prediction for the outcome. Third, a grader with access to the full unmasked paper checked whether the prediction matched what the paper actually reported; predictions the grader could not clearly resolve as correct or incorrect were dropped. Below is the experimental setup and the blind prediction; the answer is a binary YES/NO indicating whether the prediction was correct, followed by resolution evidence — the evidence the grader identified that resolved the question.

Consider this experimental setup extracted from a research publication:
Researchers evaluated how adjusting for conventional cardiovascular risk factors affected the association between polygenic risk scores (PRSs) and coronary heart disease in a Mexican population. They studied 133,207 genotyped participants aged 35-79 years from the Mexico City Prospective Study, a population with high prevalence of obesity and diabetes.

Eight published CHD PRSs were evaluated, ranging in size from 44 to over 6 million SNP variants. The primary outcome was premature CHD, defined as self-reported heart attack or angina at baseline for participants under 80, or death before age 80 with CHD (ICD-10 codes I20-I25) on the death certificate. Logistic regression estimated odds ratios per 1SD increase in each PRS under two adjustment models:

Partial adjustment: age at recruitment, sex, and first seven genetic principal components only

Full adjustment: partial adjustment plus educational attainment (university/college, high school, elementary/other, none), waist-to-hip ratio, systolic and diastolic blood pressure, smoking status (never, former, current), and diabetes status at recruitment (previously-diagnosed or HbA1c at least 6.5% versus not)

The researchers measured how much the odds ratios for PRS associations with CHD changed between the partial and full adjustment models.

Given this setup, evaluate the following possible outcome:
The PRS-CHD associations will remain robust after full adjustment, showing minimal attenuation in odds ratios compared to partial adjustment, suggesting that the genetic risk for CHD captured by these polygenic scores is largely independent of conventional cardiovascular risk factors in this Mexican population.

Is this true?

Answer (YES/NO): YES